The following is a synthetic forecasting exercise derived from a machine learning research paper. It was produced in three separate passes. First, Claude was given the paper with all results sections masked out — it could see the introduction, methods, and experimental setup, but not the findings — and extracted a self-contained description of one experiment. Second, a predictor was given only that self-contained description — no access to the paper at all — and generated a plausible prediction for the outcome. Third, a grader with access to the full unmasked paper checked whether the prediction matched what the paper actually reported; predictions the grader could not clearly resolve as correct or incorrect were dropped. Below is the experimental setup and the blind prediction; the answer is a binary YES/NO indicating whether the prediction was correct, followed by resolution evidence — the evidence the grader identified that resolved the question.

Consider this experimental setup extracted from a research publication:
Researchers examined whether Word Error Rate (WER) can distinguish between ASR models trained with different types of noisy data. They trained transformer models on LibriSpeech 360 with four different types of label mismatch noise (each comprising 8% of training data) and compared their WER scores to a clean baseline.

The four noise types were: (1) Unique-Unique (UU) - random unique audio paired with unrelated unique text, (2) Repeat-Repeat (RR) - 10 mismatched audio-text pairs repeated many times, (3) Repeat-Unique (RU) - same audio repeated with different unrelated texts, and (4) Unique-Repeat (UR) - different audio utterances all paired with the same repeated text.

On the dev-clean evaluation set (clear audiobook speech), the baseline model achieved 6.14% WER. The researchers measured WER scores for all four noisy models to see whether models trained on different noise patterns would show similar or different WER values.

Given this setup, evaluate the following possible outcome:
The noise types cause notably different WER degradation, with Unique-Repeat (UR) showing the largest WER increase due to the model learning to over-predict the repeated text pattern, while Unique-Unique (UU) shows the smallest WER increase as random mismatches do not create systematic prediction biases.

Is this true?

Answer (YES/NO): NO